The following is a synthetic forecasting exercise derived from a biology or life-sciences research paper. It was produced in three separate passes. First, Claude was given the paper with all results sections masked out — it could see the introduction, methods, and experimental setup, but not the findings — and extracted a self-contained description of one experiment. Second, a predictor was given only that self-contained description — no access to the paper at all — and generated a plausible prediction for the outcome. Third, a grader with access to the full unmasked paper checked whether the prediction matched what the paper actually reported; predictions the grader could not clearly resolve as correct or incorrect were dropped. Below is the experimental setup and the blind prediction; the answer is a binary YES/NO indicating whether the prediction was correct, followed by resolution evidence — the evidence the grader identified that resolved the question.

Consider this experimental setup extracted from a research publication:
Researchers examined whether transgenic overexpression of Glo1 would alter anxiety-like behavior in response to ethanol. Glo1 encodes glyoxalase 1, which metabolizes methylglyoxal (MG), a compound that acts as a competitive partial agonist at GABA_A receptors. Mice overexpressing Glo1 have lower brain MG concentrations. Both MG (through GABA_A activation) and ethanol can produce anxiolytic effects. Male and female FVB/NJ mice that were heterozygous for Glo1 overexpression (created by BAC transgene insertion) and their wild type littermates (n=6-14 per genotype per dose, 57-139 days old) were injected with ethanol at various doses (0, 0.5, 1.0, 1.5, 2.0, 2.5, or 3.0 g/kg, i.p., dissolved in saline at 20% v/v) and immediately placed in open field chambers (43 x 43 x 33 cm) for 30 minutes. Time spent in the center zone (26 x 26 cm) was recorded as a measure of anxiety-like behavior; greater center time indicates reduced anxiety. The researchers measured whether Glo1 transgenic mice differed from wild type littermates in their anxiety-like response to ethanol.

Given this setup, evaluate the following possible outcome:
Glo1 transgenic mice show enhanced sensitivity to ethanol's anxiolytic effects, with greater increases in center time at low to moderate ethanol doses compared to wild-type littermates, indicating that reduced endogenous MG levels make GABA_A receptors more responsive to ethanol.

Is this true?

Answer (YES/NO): NO